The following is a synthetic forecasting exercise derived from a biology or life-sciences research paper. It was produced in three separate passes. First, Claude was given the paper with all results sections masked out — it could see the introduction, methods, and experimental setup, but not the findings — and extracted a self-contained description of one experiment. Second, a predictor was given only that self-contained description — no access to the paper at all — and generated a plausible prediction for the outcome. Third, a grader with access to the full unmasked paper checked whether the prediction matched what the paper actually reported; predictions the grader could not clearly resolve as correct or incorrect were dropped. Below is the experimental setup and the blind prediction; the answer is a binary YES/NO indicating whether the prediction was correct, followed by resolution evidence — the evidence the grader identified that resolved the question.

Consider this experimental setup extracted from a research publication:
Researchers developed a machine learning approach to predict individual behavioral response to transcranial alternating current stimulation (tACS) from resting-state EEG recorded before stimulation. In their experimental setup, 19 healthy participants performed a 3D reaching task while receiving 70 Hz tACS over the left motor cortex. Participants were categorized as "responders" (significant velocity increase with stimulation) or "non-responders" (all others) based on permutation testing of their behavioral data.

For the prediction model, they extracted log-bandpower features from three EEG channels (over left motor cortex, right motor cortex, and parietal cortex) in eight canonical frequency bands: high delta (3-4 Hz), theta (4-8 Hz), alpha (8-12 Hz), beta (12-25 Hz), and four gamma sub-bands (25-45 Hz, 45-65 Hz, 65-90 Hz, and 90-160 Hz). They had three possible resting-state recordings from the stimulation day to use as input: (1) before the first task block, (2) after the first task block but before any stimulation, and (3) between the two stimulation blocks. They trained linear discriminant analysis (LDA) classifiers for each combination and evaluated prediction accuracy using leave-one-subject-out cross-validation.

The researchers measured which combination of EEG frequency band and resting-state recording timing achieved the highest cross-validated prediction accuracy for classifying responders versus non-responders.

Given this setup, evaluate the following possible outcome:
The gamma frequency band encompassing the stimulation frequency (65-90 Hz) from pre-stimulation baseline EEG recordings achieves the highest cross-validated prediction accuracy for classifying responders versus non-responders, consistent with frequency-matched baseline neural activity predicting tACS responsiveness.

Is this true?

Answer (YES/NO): NO